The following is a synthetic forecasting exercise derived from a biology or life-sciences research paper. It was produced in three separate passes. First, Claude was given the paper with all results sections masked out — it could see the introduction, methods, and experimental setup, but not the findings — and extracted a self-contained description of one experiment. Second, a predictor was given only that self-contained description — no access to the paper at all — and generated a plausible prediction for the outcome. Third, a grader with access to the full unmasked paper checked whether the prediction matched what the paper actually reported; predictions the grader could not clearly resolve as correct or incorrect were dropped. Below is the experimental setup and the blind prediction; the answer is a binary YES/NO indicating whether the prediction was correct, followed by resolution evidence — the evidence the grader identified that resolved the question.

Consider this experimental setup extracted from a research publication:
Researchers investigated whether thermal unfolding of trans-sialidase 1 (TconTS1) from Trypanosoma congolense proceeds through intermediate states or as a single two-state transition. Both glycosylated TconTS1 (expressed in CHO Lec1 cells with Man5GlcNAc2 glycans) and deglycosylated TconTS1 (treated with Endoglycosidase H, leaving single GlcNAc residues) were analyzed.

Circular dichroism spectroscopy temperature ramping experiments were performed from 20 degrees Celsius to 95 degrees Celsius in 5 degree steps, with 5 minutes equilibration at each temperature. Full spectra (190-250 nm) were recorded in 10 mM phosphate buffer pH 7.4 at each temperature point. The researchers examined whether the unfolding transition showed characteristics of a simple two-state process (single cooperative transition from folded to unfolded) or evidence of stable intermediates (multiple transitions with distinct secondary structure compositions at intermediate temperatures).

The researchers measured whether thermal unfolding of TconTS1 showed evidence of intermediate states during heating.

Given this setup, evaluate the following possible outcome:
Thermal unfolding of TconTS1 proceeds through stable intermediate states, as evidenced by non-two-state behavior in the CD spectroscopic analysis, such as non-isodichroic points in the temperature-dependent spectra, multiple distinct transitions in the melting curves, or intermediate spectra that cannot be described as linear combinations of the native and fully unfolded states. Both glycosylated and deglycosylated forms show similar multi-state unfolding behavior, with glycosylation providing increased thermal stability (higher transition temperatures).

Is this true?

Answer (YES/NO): NO